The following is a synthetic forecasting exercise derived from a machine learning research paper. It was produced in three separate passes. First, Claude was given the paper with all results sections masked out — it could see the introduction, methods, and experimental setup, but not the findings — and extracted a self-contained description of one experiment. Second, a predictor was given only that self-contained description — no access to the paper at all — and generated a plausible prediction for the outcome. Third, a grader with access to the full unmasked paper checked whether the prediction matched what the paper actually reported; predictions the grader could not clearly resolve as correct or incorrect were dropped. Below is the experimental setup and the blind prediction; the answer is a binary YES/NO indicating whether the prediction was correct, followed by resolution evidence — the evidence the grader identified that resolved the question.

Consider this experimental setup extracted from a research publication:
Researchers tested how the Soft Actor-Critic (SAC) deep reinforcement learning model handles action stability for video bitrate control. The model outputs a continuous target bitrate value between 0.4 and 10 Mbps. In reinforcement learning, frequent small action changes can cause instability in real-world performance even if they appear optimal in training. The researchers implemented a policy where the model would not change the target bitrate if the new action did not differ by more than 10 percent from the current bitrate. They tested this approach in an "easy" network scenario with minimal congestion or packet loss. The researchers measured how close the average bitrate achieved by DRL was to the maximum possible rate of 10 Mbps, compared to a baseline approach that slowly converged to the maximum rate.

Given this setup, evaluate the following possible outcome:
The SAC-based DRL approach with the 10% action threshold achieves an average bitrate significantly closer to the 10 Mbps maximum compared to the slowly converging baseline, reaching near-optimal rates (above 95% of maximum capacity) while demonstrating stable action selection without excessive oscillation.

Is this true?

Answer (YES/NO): NO